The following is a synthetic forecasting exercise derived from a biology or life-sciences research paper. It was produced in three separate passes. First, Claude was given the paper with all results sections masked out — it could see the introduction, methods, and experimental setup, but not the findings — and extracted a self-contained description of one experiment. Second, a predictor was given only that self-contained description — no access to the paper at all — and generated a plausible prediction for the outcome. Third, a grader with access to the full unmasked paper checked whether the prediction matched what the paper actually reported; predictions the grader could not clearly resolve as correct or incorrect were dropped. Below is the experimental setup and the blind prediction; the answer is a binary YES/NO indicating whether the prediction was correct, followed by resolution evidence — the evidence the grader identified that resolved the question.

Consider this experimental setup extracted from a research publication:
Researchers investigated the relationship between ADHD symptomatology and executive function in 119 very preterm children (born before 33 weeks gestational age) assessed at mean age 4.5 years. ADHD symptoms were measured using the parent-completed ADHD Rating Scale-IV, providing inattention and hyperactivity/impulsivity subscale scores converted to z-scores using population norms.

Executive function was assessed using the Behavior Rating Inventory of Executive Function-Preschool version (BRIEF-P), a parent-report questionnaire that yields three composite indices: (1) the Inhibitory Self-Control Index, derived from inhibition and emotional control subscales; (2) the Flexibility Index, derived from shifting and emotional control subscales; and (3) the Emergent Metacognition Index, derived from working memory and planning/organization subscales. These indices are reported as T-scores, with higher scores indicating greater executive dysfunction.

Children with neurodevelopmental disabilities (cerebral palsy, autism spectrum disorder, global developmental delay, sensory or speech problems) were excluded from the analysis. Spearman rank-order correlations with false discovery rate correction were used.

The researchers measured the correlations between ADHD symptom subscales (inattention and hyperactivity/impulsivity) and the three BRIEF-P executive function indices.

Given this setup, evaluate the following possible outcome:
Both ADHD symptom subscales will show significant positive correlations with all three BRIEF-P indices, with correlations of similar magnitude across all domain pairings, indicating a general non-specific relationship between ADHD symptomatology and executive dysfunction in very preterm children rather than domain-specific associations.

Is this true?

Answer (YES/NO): YES